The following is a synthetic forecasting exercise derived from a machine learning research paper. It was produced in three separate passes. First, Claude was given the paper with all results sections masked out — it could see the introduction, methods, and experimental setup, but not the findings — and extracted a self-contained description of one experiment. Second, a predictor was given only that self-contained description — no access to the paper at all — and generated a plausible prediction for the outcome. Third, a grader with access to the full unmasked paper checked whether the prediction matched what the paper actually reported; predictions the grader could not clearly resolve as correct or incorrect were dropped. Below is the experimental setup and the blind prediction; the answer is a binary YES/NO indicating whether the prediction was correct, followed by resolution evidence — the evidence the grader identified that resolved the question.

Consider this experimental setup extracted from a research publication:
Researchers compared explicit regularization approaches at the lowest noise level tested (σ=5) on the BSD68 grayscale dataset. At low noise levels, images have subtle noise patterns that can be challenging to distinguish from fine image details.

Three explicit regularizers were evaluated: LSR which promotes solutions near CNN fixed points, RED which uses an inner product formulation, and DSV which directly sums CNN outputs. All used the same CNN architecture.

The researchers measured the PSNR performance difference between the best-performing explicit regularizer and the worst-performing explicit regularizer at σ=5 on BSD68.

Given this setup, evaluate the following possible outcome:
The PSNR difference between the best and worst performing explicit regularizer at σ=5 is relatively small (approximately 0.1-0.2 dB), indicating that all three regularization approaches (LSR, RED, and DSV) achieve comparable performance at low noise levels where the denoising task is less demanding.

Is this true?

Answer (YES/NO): NO